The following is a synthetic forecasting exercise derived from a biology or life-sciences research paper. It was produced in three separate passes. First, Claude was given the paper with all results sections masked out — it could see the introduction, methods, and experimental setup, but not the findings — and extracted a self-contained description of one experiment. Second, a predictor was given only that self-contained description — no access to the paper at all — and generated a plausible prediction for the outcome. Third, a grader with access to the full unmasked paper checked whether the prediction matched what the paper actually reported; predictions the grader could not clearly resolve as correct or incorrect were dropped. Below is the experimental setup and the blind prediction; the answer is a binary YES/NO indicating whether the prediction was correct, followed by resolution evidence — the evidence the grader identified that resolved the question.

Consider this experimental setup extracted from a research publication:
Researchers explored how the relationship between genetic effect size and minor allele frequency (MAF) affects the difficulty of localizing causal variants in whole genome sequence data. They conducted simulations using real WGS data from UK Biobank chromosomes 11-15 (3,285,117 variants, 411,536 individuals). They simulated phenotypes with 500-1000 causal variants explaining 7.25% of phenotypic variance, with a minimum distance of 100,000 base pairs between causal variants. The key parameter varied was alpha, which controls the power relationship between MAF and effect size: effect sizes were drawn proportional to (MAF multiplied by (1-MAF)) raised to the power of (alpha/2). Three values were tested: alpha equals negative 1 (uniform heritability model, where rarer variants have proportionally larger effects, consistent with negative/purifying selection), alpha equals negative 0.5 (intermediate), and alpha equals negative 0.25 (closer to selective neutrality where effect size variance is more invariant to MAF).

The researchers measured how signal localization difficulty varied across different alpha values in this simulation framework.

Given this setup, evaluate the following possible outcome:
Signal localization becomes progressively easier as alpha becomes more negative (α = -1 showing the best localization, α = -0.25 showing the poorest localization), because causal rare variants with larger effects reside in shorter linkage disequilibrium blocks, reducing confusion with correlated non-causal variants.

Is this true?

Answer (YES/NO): NO